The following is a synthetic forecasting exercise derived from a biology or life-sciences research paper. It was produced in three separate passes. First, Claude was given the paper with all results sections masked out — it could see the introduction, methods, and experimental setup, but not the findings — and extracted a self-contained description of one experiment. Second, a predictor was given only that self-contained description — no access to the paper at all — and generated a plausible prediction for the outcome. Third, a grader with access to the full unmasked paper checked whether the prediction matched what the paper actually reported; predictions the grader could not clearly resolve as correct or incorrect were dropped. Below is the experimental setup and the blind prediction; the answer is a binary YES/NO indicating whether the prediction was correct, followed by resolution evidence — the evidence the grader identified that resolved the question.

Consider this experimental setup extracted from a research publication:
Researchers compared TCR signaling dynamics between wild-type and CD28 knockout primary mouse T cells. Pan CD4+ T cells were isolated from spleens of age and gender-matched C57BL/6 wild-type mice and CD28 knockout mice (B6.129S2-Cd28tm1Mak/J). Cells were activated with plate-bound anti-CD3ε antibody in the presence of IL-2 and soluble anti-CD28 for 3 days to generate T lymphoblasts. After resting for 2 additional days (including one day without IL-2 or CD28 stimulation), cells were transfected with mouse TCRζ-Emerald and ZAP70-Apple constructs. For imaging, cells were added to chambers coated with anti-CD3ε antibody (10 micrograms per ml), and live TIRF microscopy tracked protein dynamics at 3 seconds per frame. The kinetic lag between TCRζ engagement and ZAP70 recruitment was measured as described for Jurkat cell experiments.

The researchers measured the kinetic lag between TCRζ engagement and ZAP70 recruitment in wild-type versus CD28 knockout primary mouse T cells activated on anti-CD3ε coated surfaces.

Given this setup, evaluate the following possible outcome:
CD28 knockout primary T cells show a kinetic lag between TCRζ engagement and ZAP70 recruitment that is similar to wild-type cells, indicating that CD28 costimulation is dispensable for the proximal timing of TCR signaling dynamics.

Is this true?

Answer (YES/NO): NO